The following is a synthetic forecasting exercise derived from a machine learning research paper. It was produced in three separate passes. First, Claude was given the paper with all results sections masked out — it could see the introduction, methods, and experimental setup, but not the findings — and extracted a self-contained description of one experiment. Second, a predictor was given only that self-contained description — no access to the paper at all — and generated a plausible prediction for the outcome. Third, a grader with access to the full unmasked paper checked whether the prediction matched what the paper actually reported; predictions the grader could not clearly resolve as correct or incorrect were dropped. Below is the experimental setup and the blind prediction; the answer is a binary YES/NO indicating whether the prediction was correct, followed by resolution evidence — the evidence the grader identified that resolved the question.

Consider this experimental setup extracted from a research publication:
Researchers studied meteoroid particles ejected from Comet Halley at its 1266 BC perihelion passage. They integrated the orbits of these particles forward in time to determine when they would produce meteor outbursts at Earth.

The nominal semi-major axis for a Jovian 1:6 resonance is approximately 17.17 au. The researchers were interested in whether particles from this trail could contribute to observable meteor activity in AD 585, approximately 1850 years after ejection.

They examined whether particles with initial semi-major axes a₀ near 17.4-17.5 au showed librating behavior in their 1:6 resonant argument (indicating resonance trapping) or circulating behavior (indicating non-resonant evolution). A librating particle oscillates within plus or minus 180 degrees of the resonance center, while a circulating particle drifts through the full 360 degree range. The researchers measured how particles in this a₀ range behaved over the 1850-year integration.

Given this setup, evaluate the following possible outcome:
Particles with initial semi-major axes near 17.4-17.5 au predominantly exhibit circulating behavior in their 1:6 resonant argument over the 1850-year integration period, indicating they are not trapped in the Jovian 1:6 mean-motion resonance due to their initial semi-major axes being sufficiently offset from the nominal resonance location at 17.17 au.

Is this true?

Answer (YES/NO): NO